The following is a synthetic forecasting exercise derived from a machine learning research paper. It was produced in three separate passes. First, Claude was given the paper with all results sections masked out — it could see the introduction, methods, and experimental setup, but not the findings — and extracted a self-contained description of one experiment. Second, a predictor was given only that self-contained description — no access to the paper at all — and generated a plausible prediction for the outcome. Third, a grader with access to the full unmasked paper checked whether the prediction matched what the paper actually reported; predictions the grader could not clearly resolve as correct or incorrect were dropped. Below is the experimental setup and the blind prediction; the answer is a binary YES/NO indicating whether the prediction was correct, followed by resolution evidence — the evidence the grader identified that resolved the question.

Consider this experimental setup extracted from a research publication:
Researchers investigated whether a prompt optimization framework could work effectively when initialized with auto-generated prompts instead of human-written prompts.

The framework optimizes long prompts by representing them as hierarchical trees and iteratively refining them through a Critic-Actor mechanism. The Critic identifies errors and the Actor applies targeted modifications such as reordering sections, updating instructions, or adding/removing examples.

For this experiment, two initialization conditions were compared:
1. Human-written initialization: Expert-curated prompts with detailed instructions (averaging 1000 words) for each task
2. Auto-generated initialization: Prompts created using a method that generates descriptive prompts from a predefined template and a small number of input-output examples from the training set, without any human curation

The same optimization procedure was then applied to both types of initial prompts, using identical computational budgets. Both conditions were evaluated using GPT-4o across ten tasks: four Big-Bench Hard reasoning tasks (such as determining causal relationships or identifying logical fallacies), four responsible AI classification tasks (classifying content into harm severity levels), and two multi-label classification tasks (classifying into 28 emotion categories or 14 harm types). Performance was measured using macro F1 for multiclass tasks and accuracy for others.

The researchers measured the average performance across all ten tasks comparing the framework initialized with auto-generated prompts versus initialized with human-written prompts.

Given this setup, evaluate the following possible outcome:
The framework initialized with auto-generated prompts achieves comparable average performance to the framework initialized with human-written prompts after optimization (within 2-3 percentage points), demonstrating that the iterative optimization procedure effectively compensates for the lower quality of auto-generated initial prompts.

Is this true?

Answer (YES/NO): NO